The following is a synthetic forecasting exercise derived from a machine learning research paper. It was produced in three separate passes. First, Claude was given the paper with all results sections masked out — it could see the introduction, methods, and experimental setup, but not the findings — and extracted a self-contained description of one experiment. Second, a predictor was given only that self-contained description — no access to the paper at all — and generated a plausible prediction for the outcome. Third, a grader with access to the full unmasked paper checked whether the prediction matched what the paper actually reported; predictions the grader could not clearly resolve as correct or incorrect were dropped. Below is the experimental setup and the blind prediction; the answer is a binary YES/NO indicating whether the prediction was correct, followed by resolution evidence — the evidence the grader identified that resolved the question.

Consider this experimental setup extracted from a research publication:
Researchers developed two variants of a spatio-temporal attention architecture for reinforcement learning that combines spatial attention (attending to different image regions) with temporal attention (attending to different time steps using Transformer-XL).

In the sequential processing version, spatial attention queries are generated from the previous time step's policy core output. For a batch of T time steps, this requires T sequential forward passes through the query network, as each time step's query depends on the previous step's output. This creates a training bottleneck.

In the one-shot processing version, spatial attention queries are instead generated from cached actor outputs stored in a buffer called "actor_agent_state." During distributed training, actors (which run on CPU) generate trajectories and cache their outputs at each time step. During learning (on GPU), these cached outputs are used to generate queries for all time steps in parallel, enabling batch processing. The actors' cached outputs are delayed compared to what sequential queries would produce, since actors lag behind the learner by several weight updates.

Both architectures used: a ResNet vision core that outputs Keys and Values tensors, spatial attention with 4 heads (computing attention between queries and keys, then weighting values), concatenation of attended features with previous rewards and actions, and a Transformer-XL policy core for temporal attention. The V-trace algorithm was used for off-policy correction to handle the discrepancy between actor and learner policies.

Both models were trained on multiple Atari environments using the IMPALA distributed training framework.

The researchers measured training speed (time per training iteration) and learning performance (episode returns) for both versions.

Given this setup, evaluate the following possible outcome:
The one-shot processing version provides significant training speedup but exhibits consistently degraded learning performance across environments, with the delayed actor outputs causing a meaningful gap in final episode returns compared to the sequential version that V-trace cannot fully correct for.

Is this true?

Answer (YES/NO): NO